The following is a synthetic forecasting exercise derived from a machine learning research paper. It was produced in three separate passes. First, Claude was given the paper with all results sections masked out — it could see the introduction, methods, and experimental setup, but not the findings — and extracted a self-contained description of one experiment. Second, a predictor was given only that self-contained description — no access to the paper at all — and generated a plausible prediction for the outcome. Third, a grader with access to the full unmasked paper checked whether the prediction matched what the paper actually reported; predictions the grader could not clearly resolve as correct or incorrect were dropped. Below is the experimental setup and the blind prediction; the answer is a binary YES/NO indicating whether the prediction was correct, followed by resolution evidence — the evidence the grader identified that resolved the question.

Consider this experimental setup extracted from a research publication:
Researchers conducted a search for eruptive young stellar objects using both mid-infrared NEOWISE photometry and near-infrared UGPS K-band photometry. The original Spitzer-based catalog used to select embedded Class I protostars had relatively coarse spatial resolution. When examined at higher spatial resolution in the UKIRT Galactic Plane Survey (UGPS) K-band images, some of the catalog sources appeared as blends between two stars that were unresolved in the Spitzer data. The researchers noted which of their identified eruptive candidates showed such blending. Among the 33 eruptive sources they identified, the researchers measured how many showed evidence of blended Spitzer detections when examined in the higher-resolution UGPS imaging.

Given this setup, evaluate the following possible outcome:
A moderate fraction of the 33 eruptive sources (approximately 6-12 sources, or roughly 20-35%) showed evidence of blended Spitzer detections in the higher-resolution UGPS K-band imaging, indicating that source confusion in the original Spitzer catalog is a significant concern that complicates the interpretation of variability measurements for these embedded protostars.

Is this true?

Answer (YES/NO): YES